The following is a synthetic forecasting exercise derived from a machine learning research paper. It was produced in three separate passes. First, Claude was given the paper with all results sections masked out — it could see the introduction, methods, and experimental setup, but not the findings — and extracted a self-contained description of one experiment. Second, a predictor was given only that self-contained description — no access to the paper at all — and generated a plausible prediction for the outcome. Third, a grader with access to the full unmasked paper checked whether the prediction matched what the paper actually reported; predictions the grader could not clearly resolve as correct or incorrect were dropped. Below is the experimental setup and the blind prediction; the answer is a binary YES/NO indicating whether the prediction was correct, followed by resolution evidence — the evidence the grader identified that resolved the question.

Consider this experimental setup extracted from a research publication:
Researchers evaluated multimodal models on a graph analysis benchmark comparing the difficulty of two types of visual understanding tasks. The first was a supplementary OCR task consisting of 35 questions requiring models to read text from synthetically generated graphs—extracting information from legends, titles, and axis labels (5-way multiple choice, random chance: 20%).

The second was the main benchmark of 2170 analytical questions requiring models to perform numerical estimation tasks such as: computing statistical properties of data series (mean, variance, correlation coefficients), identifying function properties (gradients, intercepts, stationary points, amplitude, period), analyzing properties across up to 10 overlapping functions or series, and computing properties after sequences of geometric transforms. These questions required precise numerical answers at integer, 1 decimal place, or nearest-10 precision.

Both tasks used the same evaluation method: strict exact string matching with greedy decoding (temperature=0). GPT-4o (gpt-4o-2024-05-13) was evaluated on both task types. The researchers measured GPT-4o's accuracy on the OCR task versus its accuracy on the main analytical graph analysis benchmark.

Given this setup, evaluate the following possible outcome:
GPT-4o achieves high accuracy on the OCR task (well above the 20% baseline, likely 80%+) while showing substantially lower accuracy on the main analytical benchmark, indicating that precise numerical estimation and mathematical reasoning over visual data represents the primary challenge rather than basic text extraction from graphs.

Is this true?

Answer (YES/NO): YES